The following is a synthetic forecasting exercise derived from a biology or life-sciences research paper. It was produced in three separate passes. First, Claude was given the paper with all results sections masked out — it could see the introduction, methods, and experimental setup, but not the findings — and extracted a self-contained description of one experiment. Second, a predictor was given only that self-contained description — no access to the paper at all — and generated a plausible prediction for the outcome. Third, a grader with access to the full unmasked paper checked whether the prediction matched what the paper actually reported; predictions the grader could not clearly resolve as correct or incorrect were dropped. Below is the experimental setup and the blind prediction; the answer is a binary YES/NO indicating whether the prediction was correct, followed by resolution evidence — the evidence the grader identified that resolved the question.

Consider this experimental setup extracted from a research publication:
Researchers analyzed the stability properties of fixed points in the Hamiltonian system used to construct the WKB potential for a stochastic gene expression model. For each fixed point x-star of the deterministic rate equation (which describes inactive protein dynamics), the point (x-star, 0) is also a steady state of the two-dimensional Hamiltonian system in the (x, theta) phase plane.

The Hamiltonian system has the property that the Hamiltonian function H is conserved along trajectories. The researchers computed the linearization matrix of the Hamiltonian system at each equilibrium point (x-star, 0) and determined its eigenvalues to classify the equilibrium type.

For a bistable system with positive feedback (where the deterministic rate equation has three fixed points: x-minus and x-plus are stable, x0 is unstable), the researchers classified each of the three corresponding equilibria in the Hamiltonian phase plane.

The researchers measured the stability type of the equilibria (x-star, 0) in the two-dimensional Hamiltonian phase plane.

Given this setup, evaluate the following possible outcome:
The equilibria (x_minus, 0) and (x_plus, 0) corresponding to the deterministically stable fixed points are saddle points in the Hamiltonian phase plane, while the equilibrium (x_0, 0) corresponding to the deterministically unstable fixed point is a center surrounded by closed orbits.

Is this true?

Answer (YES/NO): NO